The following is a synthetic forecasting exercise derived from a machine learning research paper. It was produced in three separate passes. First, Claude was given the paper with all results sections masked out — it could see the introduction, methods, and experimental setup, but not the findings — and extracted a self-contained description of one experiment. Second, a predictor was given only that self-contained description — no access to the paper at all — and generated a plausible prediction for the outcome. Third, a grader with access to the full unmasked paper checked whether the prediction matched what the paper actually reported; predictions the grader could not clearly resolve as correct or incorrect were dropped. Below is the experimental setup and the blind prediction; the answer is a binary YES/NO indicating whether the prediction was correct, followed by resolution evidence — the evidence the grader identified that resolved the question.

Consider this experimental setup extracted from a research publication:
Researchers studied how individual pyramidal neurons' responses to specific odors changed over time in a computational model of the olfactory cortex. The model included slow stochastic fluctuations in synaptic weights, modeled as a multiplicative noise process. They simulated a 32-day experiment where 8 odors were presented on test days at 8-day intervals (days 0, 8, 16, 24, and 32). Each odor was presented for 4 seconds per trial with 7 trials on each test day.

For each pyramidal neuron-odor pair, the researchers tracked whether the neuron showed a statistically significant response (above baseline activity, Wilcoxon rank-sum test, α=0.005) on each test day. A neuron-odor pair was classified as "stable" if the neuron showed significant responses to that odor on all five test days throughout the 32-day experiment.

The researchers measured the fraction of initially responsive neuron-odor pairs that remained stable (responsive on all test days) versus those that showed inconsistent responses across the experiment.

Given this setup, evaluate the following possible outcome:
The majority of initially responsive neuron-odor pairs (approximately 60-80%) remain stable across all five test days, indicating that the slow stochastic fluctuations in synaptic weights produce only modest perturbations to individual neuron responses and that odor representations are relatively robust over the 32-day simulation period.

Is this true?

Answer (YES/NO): NO